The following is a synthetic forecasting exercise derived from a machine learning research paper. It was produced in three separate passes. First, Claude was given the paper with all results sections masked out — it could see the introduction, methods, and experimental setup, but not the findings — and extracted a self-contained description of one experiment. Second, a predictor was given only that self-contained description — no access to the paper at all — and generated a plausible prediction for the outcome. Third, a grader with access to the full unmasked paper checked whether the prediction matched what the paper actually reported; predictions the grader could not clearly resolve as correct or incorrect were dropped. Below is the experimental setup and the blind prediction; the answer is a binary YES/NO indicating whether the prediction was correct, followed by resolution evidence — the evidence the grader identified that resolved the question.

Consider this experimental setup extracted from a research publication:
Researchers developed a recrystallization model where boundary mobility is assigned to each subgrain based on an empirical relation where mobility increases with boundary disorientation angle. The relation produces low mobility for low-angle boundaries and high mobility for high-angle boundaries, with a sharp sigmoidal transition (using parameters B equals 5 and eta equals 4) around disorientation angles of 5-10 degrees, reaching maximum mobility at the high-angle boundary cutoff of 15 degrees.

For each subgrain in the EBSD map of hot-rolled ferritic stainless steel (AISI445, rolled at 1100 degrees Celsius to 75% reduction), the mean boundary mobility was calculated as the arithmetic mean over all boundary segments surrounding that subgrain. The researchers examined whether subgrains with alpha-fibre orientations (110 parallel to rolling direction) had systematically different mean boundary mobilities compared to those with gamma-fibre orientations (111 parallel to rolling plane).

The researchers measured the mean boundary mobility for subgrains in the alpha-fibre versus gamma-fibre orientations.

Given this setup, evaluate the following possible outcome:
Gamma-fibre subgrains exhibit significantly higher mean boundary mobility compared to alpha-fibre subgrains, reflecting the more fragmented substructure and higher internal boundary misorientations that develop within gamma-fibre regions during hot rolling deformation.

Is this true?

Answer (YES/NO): NO